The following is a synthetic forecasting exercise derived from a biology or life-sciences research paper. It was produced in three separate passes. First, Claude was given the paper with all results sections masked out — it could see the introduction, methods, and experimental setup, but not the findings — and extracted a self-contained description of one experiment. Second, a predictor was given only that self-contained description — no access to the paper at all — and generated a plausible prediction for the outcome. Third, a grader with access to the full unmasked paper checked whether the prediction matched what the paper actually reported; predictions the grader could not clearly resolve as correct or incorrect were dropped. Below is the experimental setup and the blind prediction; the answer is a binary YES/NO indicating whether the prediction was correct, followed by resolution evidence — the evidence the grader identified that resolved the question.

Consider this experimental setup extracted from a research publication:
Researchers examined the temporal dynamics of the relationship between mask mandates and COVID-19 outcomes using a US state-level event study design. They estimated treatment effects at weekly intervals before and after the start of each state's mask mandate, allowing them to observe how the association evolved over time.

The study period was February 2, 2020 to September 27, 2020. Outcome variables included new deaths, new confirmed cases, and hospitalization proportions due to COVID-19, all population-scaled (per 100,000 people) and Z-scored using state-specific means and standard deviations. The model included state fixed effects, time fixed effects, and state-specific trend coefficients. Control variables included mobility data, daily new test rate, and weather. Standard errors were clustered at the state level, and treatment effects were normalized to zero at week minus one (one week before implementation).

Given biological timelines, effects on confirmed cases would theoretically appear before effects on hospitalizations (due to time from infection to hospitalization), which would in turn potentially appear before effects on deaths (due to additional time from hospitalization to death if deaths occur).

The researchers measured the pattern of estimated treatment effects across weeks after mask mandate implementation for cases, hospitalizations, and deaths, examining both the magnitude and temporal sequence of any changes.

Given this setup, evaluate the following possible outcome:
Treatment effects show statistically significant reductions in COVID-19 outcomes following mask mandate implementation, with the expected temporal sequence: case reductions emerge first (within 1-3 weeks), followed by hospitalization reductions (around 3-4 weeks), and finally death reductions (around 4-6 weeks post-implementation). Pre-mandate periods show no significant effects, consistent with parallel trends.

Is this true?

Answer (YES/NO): NO